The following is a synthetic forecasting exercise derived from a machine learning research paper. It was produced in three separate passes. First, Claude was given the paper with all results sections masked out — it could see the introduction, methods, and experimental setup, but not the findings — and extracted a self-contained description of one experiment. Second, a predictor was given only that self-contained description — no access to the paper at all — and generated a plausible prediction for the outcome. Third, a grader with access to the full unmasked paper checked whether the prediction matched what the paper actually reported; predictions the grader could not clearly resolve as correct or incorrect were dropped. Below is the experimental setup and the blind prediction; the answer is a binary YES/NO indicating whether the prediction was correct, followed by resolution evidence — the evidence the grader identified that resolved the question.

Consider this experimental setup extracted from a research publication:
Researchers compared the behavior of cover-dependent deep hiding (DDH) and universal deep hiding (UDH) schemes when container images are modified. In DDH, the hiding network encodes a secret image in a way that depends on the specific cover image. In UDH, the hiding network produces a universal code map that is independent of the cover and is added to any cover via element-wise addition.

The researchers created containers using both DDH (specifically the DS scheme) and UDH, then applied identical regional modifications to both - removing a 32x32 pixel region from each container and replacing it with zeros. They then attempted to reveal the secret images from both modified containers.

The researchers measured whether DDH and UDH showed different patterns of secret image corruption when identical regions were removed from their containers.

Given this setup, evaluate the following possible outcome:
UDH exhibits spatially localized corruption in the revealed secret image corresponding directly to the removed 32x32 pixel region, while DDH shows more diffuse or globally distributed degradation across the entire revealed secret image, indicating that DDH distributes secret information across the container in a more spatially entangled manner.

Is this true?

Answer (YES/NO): NO